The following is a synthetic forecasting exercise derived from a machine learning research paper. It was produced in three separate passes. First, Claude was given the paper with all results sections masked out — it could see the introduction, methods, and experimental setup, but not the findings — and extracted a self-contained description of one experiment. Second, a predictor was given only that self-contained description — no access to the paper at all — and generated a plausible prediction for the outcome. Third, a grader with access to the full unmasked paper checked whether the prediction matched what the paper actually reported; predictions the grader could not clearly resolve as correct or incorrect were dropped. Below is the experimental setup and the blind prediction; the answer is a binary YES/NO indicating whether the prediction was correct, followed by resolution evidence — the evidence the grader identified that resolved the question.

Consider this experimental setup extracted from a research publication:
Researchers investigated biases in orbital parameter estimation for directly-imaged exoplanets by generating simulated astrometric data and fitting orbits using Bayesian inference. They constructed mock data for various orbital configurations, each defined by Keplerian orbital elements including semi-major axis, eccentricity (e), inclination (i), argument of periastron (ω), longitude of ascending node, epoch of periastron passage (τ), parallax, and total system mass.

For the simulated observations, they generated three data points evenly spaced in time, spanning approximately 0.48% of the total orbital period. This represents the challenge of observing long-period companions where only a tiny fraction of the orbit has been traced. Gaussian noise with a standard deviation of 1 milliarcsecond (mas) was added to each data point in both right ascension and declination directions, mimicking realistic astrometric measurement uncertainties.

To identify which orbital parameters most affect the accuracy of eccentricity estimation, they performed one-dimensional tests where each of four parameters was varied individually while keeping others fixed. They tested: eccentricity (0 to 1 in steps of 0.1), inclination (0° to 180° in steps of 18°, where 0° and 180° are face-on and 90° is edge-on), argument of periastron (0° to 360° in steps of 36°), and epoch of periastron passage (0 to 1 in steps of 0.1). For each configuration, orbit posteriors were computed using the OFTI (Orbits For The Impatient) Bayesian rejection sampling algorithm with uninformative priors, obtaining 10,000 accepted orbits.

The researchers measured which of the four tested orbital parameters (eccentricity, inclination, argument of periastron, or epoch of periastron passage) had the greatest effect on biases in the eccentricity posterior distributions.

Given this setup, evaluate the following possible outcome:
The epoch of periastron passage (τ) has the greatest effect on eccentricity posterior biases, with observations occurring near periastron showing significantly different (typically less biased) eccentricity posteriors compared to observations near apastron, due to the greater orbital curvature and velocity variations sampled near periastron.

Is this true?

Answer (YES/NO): NO